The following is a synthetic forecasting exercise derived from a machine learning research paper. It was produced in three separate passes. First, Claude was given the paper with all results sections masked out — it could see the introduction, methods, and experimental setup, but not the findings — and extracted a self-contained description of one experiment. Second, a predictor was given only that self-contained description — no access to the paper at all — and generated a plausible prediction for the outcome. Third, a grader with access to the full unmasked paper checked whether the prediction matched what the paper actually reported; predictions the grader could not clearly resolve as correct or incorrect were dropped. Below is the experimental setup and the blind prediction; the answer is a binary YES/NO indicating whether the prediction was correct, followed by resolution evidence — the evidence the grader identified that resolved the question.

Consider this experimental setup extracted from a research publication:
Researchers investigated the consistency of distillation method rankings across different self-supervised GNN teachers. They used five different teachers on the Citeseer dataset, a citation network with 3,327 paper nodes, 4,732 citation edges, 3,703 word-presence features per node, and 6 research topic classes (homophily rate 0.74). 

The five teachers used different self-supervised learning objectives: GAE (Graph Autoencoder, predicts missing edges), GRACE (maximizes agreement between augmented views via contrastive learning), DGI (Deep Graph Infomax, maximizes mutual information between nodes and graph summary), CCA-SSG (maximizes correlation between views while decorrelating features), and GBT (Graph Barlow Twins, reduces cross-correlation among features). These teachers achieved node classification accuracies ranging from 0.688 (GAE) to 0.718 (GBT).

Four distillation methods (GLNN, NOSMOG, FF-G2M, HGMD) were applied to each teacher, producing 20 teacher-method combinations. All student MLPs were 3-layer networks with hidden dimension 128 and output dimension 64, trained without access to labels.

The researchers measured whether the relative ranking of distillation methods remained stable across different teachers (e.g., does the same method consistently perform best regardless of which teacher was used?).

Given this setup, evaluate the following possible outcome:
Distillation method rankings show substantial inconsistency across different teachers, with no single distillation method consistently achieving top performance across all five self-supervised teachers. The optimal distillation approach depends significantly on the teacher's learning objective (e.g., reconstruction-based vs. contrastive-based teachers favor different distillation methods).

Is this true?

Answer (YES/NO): NO